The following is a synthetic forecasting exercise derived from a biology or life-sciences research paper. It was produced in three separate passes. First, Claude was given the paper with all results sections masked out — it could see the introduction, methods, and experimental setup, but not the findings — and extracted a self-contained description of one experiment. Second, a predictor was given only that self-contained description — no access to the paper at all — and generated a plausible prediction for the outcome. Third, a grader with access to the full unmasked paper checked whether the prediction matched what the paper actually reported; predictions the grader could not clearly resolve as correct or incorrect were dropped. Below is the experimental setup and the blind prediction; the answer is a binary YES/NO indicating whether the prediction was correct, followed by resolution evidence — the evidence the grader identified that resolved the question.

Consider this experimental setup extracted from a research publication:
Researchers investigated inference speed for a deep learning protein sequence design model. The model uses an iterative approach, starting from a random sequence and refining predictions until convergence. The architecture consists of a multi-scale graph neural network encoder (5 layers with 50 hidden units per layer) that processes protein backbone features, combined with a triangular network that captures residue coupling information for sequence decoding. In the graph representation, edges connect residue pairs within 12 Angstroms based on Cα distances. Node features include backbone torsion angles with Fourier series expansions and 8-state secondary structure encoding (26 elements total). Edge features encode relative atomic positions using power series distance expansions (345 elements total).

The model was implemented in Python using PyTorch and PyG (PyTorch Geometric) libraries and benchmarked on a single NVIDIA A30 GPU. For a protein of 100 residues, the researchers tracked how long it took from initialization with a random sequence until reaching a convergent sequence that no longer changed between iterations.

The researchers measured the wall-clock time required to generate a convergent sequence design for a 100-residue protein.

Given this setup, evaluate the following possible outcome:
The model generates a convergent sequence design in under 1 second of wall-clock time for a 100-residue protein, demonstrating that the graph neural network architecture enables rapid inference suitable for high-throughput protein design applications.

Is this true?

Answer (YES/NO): NO